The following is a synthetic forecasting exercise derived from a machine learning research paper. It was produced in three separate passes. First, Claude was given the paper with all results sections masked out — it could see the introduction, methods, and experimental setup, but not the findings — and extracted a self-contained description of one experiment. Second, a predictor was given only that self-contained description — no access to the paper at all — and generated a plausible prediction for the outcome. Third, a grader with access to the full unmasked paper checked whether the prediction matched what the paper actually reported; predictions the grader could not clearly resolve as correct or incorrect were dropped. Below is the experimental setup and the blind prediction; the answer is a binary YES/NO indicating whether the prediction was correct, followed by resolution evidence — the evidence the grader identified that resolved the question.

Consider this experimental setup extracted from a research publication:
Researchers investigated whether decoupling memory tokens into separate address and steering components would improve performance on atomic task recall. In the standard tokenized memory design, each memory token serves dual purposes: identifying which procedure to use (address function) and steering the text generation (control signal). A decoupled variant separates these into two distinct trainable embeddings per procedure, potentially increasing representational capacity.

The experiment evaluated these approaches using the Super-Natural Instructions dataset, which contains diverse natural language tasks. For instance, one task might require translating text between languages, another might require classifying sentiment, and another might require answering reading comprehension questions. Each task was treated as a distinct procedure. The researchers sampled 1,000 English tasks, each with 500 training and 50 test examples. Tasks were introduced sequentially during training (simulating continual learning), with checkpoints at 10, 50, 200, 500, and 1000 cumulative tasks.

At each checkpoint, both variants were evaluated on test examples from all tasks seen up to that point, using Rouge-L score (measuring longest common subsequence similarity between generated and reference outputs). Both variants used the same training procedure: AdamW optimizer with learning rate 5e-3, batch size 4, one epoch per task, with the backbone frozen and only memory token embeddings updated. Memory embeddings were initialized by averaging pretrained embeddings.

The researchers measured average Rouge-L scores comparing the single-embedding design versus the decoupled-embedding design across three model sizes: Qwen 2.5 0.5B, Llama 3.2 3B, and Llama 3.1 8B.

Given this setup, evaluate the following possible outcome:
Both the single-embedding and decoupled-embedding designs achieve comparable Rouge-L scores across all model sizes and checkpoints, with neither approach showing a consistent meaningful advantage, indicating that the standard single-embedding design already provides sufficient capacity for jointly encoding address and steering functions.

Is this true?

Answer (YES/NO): YES